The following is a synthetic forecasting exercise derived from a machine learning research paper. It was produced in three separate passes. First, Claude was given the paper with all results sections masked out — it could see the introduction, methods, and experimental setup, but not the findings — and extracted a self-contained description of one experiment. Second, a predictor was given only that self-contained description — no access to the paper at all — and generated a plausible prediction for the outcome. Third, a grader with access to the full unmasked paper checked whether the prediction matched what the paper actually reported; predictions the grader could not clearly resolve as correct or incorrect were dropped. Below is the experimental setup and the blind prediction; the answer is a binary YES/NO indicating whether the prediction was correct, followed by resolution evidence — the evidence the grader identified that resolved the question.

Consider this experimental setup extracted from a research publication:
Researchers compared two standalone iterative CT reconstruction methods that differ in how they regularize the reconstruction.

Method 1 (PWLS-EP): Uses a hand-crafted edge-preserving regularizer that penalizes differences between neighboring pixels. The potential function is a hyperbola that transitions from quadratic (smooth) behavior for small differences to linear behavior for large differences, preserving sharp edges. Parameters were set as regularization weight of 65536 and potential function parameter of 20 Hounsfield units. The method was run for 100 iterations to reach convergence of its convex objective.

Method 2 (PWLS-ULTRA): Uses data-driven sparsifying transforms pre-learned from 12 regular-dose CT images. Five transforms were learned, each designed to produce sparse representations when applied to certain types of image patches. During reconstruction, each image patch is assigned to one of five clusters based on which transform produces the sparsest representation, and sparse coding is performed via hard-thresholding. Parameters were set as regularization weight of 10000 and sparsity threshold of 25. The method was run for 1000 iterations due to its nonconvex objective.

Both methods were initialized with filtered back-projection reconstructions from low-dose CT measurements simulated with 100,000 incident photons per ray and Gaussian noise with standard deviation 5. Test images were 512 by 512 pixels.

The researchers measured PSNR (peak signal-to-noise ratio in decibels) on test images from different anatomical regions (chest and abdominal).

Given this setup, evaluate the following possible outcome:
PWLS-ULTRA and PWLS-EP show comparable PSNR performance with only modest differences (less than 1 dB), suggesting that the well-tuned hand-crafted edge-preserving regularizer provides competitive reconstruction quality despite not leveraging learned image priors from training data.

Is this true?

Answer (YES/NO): NO